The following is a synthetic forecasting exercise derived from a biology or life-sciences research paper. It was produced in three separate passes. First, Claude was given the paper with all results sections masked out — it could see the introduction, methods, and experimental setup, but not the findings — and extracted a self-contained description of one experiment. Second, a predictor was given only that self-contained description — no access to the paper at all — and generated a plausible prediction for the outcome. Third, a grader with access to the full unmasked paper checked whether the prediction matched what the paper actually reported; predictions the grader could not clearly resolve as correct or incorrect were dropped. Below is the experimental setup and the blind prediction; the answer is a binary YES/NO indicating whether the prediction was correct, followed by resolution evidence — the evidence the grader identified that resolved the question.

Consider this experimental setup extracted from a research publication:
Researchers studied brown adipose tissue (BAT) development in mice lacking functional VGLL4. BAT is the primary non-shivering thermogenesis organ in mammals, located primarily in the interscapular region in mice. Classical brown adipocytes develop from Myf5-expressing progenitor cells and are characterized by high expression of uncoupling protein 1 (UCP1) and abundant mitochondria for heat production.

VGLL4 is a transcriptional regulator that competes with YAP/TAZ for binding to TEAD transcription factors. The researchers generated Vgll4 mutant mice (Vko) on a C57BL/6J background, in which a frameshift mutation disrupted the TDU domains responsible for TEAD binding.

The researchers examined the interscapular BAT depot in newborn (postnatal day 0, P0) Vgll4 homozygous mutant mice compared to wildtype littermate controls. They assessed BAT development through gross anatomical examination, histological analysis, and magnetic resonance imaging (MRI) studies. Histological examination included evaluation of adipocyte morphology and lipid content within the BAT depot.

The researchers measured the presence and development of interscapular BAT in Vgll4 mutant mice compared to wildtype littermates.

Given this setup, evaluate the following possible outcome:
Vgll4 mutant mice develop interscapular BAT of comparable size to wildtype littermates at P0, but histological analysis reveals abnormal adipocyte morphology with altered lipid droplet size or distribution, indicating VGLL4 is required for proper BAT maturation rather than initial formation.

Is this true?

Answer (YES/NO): NO